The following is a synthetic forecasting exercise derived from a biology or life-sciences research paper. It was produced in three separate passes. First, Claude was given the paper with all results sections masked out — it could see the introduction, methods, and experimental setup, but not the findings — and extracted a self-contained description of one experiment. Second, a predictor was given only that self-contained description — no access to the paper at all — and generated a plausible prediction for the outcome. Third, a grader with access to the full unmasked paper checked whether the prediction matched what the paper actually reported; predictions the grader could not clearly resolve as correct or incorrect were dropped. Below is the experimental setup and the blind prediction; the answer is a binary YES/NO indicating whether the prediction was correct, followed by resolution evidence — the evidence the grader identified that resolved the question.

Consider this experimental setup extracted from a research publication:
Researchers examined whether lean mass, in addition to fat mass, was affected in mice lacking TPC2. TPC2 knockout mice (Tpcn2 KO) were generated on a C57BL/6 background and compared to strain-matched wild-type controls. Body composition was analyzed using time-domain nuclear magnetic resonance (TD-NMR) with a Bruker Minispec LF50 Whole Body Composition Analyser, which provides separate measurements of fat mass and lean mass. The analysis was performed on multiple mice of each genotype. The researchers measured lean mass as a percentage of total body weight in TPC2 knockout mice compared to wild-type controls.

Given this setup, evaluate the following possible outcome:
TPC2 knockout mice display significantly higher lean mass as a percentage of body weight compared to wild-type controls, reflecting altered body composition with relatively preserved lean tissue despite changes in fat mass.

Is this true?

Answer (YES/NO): YES